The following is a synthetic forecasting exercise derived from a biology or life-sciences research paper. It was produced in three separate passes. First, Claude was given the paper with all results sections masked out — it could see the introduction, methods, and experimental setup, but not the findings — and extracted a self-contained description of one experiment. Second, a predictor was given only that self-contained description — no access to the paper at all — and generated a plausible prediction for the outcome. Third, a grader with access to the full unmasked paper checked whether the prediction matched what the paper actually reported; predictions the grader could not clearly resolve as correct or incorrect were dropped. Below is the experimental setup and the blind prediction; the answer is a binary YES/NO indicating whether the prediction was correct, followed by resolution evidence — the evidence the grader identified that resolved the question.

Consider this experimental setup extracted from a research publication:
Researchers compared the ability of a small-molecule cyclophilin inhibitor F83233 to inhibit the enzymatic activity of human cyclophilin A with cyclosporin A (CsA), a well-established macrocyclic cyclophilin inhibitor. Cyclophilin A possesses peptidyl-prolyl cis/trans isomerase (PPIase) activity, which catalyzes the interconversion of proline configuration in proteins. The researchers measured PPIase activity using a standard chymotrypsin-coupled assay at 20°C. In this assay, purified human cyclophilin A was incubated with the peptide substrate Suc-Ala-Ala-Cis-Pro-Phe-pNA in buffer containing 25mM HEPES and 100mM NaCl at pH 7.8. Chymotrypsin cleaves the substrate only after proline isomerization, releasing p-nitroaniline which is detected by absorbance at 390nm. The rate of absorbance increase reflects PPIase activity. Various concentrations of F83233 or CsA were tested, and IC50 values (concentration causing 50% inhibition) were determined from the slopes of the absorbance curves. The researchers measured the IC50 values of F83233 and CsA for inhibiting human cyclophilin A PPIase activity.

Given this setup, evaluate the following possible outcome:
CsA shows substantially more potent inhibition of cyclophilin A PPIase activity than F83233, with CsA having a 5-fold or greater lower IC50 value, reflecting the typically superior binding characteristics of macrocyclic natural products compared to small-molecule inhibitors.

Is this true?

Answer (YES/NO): YES